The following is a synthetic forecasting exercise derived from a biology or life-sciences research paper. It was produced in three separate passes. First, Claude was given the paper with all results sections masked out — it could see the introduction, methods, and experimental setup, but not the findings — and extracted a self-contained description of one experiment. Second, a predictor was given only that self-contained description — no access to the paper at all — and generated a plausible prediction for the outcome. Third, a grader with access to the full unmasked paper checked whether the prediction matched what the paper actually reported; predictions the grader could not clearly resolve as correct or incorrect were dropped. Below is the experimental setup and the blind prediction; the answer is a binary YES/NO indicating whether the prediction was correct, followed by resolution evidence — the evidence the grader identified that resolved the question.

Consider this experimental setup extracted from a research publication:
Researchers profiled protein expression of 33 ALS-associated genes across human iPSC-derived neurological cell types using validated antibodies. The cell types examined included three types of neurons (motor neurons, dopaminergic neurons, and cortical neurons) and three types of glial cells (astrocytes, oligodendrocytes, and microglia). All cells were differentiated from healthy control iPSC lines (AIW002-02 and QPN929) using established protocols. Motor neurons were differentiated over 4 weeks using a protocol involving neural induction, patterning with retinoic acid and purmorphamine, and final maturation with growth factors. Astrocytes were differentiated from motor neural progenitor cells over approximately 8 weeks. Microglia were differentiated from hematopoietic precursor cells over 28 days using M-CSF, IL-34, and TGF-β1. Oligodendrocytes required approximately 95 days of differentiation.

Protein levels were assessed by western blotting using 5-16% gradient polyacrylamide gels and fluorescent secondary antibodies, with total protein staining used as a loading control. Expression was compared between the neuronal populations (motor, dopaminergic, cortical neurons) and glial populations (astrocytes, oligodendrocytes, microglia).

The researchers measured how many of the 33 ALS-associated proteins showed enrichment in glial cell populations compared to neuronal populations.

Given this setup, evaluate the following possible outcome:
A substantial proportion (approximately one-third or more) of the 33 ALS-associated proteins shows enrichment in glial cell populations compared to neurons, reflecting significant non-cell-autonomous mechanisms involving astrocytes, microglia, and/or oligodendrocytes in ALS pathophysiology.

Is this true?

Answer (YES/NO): YES